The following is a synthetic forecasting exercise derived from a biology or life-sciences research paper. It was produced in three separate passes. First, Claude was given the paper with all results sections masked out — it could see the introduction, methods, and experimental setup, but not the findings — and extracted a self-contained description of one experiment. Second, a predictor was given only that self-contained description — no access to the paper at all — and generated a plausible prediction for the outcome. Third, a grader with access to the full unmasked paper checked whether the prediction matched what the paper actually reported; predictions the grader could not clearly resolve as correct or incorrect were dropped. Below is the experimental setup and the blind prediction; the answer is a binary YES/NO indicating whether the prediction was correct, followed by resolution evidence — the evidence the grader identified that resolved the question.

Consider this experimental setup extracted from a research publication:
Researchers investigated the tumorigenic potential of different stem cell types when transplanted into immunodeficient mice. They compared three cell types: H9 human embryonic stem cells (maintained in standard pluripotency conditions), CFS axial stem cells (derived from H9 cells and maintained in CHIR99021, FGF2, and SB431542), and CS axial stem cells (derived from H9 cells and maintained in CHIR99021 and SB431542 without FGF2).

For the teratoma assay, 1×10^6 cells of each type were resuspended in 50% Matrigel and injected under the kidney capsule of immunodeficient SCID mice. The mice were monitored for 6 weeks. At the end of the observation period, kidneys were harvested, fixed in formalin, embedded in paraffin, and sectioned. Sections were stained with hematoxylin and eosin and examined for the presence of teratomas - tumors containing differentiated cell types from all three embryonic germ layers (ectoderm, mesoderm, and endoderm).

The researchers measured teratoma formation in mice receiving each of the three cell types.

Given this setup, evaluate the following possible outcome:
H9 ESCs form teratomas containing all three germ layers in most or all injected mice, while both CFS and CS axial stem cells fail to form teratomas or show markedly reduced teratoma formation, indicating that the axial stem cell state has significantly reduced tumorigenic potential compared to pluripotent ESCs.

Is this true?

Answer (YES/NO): YES